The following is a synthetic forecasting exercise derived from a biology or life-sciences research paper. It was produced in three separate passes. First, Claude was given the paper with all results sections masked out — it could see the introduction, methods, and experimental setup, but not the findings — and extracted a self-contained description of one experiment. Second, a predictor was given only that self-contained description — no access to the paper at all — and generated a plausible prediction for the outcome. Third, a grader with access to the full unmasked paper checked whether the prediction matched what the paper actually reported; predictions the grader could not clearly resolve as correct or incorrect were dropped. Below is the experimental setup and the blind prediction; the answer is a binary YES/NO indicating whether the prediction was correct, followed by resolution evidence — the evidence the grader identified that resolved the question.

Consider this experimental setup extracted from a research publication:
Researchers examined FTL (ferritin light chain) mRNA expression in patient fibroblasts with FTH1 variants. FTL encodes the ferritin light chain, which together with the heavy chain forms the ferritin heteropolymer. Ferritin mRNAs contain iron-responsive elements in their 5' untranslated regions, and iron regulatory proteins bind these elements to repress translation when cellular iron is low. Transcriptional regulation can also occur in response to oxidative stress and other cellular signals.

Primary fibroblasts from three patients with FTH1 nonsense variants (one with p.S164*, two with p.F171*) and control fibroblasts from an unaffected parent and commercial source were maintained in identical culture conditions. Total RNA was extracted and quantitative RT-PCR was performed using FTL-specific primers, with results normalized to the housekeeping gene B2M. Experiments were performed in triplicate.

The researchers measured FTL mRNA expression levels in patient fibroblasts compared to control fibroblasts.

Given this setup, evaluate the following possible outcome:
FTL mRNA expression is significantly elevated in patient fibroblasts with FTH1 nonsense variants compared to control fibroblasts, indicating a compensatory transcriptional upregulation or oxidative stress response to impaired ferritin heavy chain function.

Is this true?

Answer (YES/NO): NO